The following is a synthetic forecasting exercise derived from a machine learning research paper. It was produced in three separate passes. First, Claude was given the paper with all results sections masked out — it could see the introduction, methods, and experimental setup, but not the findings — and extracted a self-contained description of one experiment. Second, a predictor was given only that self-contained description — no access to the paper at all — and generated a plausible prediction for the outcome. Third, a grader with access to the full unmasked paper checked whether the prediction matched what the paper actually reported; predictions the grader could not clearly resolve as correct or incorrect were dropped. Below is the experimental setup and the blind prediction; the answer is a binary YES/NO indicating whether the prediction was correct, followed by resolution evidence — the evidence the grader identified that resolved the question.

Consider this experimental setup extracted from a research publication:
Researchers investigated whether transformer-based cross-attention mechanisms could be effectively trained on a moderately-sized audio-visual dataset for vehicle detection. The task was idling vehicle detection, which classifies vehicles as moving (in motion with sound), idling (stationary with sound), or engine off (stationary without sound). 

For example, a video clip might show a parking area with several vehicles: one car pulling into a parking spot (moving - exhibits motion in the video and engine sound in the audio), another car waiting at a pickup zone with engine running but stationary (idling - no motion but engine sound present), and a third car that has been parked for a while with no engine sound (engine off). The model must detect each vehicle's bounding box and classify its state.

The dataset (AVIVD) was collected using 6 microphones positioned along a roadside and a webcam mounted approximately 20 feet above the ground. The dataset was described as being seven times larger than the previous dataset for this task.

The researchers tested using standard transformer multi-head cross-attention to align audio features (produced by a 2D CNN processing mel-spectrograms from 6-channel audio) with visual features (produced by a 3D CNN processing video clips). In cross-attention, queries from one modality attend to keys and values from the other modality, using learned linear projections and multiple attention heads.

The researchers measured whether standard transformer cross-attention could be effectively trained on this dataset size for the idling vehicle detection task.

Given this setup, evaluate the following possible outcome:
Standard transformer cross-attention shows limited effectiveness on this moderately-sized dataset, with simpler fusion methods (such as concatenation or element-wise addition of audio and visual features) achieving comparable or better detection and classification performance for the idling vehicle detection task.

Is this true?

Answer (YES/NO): YES